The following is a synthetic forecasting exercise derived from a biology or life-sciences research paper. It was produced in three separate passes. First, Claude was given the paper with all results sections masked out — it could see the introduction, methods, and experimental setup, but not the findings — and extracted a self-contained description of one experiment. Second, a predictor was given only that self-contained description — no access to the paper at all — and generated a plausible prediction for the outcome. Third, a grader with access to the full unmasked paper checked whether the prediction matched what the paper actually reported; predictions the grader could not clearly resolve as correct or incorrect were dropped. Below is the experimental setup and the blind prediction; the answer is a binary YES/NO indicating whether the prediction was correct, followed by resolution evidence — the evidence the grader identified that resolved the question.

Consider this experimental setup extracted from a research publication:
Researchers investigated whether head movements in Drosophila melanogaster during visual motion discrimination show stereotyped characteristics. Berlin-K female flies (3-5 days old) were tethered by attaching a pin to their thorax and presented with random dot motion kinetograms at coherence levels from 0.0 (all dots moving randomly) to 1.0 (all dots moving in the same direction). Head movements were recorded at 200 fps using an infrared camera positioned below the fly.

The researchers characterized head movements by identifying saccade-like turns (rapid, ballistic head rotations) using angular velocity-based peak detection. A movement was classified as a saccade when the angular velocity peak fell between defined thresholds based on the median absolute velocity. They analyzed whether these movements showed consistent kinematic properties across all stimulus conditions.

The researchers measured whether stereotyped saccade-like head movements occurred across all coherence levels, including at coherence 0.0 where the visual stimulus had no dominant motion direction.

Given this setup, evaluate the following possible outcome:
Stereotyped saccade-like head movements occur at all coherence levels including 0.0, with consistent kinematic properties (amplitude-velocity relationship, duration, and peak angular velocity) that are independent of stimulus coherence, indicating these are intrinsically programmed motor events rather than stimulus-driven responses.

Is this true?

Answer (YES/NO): NO